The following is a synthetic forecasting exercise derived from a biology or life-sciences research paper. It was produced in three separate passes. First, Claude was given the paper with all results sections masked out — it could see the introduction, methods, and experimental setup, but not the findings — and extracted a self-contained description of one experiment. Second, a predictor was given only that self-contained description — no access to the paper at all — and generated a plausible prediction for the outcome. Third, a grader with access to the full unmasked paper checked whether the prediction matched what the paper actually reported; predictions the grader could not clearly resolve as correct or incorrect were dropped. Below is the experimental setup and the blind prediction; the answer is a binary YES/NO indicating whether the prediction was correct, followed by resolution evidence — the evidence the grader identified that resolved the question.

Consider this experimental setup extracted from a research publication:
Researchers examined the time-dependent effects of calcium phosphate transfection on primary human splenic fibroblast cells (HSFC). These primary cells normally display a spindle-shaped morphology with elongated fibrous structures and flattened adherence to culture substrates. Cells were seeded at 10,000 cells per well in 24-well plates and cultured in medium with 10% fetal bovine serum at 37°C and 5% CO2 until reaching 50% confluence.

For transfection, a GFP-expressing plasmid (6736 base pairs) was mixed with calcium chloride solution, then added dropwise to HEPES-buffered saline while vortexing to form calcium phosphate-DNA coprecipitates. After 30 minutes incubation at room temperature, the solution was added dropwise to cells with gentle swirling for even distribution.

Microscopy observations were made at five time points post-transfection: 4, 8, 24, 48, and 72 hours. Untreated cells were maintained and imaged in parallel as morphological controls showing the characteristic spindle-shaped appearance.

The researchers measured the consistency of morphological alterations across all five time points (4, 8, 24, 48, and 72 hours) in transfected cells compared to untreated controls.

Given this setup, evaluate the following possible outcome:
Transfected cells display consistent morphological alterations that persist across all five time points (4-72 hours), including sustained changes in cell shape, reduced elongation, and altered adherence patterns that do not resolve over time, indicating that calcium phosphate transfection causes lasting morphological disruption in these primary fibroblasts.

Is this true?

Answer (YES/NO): YES